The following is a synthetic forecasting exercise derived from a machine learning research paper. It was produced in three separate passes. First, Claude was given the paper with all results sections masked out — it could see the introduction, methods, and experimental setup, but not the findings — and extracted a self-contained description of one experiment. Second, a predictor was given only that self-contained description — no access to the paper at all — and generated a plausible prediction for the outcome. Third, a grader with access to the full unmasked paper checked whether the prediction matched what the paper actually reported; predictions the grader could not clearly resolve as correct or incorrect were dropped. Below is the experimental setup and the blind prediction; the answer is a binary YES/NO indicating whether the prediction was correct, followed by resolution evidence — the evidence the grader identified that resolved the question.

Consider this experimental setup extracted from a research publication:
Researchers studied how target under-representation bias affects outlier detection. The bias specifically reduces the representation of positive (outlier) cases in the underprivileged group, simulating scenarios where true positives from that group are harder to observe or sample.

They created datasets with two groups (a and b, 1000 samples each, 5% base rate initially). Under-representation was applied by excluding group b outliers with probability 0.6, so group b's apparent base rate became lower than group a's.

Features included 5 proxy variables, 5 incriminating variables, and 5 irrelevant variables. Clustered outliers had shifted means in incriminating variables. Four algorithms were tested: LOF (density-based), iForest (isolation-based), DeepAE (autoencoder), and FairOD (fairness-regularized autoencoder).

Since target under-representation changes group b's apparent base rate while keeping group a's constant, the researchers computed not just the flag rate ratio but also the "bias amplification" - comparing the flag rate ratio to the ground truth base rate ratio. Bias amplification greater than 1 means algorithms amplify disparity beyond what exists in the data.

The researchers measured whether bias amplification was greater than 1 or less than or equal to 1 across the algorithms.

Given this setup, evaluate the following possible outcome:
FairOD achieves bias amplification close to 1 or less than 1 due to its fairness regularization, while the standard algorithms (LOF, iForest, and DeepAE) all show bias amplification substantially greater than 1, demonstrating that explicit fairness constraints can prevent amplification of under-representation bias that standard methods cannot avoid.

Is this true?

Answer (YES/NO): NO